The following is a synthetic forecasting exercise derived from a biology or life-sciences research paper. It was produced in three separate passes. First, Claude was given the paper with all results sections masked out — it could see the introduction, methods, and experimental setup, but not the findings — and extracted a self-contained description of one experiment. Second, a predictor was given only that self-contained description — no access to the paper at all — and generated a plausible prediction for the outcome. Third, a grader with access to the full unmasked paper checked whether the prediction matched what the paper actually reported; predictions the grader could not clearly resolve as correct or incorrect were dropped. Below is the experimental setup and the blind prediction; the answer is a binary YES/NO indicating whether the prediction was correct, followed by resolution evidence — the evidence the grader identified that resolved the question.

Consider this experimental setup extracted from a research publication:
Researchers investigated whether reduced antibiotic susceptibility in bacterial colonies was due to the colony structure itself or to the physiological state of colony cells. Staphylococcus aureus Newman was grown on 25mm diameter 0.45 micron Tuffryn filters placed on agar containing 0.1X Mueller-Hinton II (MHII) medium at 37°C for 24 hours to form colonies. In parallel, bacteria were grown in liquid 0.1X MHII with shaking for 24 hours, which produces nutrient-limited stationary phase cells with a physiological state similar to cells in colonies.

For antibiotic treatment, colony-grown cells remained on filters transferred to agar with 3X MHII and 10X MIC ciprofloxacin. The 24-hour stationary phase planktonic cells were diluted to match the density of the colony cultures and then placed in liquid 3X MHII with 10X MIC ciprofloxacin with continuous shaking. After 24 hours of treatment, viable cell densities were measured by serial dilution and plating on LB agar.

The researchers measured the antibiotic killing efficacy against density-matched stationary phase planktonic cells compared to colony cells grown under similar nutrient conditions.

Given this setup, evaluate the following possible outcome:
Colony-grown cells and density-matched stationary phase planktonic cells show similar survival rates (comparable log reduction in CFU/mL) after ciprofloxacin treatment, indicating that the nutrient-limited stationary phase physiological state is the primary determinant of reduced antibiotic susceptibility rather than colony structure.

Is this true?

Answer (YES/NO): NO